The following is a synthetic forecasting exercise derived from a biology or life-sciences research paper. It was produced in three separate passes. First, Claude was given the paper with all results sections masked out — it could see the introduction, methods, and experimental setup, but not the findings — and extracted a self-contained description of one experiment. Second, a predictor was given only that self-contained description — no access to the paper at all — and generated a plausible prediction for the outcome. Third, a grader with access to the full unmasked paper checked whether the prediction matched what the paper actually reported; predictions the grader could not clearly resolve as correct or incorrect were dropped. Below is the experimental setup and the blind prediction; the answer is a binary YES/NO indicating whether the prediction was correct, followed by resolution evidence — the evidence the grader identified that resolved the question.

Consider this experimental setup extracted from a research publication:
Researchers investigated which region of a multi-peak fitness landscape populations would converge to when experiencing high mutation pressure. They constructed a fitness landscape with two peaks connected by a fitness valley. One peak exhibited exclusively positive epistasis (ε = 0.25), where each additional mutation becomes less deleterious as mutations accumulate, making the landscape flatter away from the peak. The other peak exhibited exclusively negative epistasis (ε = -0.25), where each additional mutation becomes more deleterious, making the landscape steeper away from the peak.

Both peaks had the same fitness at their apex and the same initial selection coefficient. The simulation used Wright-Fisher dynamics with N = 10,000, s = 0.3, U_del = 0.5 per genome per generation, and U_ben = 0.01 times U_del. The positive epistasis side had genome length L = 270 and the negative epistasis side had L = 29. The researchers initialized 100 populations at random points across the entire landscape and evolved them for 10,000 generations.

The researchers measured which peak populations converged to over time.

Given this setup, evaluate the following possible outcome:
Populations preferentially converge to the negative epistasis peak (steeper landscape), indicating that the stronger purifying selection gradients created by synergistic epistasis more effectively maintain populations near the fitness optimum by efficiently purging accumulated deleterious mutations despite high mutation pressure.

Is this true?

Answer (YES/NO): YES